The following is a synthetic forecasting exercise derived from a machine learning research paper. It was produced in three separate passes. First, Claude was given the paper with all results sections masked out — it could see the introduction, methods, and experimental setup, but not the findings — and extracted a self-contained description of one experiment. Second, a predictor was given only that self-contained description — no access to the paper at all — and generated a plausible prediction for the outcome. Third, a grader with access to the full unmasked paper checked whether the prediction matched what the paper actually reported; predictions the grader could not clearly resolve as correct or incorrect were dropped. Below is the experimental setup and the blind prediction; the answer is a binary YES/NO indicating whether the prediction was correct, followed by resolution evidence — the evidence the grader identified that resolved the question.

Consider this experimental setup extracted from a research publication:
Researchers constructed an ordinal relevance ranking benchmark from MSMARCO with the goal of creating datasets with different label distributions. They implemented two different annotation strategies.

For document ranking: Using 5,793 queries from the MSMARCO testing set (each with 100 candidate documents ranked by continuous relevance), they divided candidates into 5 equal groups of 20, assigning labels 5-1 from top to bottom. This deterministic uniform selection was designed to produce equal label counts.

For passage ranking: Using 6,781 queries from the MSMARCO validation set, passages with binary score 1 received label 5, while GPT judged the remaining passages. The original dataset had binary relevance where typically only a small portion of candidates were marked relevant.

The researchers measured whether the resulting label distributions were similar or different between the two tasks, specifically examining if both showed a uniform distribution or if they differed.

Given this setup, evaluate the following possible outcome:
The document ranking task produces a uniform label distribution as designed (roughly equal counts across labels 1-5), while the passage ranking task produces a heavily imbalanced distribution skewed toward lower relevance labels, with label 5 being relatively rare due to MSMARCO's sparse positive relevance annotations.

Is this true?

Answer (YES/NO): NO